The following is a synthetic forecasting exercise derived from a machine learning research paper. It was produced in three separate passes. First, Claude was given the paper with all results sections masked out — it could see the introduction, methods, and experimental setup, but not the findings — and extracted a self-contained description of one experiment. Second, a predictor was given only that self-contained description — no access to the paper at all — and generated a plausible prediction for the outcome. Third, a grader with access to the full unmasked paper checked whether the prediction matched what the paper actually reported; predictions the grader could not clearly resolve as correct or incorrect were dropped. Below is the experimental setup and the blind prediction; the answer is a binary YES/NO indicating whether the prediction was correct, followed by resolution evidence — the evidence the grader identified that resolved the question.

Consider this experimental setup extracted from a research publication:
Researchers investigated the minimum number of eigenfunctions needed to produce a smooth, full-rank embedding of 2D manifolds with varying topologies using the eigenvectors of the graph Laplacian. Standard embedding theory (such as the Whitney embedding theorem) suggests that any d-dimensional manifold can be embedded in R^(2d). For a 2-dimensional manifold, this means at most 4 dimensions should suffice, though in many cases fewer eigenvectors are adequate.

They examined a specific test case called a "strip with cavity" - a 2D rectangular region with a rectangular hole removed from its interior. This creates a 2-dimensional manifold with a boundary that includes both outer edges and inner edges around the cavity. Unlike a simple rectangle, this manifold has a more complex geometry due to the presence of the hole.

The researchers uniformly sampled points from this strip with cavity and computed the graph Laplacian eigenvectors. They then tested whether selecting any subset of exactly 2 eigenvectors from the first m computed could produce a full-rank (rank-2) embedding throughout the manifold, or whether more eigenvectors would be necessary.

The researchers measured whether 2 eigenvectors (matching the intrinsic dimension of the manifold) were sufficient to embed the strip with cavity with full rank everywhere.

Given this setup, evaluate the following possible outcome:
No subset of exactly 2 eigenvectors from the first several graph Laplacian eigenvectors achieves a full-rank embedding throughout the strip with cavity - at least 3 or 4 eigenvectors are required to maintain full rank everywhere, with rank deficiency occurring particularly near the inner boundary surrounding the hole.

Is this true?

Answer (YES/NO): NO